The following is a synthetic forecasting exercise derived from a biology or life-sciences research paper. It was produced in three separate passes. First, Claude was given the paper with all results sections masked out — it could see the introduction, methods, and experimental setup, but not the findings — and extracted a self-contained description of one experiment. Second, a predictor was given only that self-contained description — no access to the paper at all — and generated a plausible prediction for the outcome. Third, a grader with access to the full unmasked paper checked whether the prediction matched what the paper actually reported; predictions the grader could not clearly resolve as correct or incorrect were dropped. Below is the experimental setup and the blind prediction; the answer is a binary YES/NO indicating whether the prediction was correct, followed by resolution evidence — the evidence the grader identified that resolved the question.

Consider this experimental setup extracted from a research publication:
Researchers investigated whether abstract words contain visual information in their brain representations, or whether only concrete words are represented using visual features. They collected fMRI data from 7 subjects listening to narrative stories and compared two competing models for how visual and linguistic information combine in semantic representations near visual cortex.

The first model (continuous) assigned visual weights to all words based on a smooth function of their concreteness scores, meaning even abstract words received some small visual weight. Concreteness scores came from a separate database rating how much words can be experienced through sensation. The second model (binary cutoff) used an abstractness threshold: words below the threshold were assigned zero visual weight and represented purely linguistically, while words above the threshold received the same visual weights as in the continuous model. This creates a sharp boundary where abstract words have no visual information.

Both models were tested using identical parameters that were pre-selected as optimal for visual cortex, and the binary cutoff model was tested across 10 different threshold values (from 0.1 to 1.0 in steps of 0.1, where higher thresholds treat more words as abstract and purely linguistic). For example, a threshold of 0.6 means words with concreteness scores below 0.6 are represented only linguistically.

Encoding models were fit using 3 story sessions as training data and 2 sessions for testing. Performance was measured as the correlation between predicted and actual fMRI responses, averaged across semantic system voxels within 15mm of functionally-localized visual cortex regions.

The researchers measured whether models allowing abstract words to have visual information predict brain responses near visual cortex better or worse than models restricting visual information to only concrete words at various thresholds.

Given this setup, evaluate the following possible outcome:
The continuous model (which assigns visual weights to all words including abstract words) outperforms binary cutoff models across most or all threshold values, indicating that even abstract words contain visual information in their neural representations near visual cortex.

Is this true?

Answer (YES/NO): NO